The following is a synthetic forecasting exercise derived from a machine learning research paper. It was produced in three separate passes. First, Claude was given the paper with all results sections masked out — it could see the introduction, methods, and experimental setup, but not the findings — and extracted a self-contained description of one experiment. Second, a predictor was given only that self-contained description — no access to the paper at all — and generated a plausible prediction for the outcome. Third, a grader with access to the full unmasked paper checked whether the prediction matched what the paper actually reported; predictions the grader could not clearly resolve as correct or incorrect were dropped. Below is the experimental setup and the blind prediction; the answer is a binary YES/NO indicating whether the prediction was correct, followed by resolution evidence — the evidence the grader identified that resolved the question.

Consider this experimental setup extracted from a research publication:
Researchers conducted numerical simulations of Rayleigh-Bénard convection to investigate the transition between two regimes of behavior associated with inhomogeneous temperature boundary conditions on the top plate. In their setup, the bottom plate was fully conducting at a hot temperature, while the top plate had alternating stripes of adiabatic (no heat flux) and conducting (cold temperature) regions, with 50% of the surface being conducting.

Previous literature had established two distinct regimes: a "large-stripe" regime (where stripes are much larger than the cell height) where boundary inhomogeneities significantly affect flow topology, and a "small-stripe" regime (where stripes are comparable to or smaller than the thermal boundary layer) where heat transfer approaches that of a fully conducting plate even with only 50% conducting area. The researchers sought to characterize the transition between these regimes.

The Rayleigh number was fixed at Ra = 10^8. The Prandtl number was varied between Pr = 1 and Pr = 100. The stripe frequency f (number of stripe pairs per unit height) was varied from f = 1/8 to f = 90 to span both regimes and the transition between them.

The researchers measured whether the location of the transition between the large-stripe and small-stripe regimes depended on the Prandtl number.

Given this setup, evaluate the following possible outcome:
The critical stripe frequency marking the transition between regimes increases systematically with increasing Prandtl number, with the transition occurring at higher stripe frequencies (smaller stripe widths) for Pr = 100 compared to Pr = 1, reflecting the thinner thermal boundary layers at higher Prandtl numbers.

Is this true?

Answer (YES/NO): NO